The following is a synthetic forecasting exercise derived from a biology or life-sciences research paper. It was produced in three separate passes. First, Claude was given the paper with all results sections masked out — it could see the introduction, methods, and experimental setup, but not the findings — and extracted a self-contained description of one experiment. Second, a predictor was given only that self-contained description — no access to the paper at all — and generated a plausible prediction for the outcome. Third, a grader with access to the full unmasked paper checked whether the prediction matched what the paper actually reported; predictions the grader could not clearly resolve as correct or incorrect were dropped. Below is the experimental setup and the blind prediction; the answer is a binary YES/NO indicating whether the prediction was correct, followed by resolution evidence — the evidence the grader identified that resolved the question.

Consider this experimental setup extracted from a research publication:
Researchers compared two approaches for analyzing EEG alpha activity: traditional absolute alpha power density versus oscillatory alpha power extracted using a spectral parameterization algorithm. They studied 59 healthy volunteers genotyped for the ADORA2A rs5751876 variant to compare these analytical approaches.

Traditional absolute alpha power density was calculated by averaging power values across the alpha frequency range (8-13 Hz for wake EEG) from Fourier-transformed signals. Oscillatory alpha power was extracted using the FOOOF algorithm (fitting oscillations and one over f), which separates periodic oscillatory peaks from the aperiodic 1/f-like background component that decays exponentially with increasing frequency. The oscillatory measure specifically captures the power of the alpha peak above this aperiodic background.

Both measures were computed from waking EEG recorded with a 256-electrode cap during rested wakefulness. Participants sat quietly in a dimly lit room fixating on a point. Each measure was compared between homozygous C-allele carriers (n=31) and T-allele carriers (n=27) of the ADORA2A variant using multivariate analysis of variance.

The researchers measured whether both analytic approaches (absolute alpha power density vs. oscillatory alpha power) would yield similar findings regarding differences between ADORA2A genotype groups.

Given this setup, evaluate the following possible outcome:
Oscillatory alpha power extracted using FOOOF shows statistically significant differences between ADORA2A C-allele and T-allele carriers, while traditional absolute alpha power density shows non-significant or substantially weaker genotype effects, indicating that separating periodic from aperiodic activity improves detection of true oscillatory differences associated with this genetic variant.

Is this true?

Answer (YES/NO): YES